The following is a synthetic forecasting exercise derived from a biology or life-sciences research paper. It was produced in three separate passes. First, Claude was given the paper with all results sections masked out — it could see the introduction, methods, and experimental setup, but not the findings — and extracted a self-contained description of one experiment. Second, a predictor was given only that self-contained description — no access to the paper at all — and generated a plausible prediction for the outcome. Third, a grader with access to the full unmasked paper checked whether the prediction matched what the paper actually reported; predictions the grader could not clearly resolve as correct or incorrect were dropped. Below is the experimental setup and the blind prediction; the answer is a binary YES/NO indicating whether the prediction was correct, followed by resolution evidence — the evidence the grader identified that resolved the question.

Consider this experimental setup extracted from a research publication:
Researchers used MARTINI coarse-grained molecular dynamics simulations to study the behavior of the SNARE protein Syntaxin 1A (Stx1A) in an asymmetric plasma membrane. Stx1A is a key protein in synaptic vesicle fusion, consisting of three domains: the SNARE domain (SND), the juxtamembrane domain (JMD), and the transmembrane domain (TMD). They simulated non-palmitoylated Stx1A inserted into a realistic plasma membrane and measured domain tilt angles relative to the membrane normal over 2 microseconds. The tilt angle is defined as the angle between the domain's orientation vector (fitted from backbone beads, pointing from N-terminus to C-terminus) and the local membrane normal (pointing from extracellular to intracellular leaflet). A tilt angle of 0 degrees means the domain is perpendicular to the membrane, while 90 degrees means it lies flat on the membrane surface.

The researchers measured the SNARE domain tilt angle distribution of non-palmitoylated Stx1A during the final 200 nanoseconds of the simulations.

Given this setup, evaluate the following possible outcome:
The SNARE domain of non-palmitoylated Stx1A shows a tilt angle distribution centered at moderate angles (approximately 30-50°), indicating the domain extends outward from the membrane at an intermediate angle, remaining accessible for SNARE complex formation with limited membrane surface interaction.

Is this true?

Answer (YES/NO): NO